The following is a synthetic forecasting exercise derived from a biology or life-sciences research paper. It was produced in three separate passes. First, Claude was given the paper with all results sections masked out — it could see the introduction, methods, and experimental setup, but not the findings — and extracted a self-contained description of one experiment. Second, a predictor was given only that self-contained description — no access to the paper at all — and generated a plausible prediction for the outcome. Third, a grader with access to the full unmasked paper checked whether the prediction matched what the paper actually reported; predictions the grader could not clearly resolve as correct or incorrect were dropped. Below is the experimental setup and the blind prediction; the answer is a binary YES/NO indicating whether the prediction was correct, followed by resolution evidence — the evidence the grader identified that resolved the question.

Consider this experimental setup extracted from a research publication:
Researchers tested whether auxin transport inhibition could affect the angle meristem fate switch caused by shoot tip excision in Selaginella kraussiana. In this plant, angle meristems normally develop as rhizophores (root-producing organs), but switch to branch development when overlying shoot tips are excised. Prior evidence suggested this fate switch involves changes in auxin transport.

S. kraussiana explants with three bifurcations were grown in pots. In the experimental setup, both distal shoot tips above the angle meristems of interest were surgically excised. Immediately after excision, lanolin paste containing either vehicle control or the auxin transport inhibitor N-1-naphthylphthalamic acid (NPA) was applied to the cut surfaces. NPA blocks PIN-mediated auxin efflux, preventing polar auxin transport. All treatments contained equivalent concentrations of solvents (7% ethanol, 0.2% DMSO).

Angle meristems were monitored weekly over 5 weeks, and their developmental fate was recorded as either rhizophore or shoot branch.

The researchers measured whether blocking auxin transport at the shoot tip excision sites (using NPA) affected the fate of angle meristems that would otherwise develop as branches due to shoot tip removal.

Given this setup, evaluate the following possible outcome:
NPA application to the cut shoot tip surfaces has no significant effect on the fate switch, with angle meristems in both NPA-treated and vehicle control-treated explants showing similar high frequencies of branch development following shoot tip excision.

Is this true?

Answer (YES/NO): NO